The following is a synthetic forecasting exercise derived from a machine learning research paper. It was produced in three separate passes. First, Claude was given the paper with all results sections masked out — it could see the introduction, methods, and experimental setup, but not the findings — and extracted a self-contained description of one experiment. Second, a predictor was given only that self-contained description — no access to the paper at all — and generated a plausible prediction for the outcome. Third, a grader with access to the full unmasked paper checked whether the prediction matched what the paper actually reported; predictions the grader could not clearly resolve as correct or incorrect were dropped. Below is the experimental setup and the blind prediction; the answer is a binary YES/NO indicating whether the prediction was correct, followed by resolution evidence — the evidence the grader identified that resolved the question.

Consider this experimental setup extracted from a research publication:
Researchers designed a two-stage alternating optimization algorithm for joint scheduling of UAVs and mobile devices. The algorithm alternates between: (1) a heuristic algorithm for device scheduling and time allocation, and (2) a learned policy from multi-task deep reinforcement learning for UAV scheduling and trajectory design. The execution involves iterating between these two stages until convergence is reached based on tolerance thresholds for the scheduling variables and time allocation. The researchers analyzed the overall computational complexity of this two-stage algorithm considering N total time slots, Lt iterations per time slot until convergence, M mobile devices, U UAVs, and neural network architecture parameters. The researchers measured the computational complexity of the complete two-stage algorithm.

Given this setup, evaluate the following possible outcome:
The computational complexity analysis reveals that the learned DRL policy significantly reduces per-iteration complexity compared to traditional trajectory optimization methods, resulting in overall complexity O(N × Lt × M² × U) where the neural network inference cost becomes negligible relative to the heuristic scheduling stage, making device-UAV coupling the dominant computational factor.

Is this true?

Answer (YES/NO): NO